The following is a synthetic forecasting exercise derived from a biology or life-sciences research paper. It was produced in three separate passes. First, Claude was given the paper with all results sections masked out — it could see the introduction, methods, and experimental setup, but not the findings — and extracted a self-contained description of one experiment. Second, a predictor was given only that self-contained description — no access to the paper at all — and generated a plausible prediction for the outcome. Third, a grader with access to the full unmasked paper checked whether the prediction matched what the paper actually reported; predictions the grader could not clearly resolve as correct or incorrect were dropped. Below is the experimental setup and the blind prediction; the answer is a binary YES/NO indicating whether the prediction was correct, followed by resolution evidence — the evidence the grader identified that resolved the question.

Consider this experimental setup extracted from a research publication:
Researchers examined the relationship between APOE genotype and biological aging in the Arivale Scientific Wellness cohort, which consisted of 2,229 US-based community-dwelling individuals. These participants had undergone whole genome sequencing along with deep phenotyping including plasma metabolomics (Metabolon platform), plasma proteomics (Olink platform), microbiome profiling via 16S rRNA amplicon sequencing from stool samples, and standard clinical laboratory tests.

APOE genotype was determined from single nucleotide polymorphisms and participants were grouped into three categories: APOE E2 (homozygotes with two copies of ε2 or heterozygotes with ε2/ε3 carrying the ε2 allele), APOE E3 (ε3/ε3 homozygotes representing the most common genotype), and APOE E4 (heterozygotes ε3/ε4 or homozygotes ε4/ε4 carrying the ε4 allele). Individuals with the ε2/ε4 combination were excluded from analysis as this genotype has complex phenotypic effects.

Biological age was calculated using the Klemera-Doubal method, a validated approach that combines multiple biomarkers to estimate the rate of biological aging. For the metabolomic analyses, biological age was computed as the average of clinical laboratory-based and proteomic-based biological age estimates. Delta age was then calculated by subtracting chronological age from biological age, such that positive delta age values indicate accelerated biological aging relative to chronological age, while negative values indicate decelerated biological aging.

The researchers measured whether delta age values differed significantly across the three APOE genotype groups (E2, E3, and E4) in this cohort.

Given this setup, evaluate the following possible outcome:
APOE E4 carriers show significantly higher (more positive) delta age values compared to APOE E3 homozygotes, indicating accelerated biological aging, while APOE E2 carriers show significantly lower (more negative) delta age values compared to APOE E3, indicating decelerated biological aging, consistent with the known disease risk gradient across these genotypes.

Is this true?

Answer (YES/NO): NO